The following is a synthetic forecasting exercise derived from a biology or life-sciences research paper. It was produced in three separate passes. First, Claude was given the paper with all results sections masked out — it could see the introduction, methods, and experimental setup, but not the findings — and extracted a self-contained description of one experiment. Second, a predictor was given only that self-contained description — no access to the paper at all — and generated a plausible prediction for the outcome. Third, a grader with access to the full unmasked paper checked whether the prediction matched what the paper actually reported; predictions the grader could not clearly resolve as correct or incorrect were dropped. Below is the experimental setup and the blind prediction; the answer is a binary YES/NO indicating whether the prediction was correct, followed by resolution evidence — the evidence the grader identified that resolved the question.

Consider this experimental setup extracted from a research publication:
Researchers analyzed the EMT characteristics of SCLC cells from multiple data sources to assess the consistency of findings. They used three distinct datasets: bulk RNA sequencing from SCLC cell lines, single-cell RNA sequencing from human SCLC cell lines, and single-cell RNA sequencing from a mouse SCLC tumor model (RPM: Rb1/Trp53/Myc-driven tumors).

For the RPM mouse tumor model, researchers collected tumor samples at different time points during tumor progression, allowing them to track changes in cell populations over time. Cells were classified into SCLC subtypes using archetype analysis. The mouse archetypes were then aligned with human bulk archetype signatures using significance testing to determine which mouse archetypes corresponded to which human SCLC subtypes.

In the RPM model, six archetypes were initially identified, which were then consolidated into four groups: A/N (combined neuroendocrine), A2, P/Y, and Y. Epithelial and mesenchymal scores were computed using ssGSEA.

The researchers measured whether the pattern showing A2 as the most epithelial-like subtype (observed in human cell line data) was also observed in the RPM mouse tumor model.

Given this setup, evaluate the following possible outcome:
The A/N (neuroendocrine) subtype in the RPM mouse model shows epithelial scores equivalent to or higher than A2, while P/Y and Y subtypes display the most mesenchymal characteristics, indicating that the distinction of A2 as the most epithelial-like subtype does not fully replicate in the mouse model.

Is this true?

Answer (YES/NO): NO